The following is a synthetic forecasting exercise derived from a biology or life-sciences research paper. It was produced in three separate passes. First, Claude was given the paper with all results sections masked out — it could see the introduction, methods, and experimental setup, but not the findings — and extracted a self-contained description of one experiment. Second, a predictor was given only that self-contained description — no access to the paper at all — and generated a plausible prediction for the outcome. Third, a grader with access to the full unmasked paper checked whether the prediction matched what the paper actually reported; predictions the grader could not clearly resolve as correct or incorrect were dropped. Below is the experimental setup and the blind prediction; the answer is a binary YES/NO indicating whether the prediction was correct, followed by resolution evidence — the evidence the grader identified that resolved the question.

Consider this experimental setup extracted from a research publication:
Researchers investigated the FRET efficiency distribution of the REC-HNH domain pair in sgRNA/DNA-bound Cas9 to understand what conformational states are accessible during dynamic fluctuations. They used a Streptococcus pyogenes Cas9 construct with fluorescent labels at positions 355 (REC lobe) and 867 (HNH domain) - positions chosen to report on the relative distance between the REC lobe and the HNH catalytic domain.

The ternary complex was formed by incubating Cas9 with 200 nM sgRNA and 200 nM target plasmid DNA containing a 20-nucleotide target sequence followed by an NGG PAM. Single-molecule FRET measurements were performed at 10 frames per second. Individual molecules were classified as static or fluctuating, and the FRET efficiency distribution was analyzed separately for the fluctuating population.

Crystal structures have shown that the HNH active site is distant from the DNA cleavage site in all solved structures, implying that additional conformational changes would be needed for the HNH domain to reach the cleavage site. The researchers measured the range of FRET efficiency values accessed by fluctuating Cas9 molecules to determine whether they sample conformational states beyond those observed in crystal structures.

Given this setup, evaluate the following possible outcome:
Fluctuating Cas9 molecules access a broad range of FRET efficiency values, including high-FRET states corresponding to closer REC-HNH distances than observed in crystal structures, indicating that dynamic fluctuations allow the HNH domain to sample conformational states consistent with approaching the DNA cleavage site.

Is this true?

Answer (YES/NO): YES